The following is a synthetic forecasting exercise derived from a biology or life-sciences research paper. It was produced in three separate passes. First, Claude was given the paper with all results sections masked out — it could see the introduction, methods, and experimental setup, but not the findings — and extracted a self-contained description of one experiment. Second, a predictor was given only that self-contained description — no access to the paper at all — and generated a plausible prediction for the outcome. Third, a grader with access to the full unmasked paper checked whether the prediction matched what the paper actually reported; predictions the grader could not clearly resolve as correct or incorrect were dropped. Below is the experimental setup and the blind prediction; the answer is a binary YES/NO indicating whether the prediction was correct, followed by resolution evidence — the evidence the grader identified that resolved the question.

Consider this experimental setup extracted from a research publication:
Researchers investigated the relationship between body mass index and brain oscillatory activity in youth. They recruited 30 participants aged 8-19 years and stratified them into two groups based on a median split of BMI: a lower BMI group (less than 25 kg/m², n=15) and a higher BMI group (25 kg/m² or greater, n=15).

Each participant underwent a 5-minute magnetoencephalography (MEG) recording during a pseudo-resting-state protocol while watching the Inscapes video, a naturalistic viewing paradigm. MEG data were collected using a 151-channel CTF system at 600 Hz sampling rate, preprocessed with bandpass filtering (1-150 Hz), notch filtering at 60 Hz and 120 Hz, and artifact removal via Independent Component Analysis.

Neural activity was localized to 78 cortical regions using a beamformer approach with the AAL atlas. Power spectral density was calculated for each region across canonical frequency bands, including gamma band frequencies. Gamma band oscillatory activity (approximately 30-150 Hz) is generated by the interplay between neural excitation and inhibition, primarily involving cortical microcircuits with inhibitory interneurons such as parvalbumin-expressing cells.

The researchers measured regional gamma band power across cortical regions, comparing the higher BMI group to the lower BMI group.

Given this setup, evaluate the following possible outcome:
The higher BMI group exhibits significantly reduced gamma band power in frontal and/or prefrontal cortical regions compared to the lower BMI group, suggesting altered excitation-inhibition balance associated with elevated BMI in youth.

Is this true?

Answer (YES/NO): NO